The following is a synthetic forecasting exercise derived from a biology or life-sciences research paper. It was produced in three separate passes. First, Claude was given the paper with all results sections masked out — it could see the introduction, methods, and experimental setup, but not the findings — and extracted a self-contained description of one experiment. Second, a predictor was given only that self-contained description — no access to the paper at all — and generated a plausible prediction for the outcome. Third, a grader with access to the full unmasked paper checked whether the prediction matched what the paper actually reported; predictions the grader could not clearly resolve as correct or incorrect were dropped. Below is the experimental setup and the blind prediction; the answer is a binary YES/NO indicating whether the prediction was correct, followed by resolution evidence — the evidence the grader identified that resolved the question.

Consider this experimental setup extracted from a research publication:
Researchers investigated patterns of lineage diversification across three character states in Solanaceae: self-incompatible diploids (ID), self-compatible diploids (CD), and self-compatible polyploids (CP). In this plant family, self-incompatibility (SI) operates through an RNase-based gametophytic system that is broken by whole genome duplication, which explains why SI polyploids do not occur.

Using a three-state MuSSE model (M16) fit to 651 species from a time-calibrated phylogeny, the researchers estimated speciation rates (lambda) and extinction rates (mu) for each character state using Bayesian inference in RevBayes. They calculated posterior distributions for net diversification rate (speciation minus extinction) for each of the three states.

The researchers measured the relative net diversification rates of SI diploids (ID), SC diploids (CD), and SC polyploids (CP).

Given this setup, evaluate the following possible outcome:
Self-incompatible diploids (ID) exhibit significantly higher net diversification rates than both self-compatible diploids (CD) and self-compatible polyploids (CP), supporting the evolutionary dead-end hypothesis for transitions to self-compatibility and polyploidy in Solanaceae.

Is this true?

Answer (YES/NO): YES